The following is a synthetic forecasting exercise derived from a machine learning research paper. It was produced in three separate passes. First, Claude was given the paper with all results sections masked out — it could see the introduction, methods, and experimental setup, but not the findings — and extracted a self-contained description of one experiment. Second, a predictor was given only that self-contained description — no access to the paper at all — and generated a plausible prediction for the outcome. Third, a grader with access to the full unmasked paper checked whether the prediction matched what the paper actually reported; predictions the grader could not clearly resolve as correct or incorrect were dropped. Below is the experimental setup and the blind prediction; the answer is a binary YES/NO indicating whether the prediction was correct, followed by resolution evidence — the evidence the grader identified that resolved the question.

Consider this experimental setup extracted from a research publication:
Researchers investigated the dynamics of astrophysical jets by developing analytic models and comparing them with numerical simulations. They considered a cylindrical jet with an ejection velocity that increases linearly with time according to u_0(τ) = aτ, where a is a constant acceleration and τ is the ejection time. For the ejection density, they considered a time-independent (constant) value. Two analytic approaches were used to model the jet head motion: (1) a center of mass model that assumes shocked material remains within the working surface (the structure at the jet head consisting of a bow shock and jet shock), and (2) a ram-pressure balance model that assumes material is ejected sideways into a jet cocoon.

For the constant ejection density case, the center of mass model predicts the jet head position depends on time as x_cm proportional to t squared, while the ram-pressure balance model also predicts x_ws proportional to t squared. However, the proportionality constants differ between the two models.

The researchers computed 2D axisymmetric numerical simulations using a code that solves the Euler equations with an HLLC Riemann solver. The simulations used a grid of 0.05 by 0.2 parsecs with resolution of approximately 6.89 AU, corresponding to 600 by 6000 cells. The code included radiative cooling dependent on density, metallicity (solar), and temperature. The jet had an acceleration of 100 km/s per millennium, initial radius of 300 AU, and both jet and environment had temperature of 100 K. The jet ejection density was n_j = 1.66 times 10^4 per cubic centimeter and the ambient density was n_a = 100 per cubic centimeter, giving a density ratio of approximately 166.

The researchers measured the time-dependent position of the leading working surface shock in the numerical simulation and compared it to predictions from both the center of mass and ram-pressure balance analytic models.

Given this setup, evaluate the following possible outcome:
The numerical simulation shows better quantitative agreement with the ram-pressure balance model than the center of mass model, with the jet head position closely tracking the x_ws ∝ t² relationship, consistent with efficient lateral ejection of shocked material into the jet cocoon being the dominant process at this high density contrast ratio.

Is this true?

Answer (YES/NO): NO